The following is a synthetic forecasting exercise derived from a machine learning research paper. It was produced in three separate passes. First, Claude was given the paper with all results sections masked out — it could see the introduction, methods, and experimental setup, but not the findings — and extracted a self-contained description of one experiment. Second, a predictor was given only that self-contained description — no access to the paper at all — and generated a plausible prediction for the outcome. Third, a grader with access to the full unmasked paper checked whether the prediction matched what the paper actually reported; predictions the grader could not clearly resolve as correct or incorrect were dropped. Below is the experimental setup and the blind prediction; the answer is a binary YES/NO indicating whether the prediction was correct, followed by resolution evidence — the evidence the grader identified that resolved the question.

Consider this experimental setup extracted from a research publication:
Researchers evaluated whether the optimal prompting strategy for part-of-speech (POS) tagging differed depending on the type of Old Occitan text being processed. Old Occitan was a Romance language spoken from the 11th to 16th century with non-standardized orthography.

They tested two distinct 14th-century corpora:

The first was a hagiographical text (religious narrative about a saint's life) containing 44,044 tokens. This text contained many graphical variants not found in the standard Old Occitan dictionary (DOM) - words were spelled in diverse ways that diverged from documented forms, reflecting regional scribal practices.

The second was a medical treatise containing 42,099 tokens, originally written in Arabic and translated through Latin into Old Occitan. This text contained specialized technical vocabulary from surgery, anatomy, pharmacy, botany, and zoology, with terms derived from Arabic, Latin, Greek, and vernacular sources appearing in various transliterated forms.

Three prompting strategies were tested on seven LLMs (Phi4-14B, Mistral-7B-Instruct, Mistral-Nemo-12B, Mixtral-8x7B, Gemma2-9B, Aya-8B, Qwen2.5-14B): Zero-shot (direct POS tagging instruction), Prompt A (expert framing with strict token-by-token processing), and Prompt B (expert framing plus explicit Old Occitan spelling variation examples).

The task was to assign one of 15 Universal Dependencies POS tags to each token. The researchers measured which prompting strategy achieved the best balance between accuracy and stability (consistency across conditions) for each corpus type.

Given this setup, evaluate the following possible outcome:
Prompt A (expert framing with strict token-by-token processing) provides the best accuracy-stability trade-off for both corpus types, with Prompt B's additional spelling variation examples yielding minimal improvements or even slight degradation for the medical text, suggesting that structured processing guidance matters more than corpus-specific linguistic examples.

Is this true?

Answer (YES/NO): NO